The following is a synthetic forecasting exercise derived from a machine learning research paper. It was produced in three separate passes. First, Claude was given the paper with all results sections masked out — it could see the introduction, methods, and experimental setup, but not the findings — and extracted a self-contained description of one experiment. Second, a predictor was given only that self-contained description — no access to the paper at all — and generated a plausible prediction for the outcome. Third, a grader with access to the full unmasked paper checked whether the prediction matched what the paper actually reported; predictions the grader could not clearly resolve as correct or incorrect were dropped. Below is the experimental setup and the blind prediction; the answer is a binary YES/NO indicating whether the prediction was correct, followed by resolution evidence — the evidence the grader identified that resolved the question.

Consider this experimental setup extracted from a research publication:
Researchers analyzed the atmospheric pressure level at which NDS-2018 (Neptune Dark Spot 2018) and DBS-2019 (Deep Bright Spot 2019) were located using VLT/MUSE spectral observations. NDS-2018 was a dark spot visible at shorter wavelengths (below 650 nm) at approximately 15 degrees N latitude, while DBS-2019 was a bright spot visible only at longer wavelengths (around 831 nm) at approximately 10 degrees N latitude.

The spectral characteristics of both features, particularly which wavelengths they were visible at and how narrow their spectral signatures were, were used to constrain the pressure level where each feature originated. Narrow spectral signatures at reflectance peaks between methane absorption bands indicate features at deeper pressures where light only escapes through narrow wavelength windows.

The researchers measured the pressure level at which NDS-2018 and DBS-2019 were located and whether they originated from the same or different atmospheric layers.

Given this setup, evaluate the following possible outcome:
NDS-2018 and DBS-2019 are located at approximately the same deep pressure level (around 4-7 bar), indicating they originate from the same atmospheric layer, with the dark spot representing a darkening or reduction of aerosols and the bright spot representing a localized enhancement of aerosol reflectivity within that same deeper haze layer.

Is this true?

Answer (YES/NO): YES